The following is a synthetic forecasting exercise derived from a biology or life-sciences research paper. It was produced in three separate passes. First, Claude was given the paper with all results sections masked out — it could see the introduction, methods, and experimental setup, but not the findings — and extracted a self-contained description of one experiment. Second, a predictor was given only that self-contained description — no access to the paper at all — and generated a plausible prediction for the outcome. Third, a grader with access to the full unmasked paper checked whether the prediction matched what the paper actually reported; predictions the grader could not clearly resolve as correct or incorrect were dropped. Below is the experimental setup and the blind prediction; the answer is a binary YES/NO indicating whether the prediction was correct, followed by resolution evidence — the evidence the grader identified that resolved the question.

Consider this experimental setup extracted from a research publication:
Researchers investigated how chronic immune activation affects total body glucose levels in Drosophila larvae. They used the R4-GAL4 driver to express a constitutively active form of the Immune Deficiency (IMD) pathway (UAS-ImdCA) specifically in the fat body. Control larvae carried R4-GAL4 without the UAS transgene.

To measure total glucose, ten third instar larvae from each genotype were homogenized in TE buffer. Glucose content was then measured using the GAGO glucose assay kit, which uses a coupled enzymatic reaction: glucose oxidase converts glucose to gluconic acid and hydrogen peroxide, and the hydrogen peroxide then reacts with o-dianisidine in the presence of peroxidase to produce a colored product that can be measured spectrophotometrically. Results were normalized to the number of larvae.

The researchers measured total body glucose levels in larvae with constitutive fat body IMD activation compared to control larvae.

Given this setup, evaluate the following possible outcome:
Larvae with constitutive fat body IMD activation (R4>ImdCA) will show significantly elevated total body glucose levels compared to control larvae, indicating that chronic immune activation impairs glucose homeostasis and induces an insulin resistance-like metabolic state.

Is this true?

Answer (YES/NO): NO